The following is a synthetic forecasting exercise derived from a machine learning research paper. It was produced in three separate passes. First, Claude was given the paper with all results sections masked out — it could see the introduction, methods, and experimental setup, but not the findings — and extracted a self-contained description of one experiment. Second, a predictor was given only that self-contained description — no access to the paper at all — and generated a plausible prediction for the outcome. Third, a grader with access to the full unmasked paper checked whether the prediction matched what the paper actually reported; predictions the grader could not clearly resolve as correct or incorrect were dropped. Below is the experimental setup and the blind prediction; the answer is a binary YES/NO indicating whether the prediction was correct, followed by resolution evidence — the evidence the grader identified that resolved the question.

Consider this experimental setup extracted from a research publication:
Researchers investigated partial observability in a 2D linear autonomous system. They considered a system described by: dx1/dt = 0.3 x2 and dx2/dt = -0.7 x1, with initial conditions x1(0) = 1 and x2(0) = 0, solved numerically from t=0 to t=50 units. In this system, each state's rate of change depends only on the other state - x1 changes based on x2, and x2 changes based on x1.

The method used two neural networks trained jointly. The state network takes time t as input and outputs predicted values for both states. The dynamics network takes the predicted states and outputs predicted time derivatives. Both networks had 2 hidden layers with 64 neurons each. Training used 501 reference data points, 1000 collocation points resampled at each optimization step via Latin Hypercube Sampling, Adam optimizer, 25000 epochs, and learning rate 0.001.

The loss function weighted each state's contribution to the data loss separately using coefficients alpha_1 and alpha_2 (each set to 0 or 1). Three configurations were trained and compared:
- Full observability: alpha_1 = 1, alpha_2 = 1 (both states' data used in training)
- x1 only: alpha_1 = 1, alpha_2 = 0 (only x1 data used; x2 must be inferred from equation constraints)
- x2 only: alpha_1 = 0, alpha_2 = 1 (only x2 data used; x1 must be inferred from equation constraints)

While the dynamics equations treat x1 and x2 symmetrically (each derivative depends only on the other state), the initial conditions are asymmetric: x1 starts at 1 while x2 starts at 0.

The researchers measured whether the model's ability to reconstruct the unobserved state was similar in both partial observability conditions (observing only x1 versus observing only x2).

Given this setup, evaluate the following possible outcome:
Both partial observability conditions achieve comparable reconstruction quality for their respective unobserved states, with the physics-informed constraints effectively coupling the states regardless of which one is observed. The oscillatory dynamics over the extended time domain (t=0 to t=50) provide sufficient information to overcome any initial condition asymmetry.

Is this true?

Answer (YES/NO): NO